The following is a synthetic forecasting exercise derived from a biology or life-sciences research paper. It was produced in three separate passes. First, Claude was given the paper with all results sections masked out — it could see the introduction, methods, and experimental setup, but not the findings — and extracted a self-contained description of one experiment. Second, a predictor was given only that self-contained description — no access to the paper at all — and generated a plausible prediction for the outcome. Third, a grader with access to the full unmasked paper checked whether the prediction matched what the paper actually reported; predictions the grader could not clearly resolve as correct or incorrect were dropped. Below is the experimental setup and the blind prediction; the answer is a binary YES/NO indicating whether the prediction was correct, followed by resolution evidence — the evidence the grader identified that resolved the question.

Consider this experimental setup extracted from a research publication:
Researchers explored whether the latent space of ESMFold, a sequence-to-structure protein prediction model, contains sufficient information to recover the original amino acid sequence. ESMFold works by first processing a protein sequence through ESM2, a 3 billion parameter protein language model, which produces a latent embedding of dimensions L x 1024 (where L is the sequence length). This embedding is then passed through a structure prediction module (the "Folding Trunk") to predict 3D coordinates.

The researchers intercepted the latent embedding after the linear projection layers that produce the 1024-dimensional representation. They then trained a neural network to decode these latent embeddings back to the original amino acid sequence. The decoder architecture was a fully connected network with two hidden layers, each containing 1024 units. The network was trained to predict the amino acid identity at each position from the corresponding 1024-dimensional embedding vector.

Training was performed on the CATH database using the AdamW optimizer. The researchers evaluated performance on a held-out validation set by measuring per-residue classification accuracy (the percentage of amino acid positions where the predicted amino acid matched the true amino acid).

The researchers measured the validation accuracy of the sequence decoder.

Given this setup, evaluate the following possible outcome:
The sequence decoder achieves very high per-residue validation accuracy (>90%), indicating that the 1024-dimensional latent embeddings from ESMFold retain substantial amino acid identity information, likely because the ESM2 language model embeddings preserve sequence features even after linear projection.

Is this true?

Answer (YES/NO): YES